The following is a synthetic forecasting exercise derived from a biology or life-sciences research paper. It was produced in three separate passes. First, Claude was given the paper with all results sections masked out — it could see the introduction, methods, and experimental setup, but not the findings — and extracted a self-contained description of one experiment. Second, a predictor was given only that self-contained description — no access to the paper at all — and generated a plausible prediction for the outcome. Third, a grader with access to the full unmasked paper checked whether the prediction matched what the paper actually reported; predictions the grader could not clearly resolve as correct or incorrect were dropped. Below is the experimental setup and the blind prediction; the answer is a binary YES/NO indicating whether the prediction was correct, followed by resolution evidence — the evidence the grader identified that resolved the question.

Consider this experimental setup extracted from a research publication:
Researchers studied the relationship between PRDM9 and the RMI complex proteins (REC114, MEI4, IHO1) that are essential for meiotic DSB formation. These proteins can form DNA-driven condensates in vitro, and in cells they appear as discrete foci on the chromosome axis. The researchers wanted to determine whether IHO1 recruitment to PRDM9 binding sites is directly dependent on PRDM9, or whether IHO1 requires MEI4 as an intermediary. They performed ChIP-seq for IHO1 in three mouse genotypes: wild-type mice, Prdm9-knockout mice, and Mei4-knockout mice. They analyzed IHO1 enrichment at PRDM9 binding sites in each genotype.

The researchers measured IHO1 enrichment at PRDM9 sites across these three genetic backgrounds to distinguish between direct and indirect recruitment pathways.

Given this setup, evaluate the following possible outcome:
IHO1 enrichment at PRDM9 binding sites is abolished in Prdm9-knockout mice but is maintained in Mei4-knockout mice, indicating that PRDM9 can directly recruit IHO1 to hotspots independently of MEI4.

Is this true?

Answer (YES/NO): NO